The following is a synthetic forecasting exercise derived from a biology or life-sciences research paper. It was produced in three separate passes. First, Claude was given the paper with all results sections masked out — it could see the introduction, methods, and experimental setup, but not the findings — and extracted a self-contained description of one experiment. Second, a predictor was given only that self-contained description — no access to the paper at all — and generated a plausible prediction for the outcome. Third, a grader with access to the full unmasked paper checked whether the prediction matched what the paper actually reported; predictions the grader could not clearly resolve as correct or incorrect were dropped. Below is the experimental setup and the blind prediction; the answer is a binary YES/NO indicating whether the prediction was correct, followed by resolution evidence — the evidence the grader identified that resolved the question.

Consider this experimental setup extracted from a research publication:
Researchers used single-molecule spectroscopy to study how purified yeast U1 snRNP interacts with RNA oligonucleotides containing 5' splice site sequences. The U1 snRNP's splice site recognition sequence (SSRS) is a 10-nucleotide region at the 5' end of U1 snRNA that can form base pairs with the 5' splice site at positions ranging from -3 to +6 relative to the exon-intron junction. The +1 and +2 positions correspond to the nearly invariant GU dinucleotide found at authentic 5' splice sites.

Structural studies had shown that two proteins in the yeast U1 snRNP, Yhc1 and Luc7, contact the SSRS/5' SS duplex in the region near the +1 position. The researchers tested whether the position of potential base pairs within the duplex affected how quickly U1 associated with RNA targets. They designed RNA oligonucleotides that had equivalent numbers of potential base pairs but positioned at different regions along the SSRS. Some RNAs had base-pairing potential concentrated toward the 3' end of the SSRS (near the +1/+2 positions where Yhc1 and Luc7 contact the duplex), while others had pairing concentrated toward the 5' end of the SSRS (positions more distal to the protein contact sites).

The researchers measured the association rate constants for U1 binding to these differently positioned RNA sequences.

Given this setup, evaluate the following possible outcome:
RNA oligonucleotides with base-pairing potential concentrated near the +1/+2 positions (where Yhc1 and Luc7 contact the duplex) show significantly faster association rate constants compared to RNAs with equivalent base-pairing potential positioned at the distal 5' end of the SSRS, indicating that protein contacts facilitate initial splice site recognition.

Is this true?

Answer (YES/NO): NO